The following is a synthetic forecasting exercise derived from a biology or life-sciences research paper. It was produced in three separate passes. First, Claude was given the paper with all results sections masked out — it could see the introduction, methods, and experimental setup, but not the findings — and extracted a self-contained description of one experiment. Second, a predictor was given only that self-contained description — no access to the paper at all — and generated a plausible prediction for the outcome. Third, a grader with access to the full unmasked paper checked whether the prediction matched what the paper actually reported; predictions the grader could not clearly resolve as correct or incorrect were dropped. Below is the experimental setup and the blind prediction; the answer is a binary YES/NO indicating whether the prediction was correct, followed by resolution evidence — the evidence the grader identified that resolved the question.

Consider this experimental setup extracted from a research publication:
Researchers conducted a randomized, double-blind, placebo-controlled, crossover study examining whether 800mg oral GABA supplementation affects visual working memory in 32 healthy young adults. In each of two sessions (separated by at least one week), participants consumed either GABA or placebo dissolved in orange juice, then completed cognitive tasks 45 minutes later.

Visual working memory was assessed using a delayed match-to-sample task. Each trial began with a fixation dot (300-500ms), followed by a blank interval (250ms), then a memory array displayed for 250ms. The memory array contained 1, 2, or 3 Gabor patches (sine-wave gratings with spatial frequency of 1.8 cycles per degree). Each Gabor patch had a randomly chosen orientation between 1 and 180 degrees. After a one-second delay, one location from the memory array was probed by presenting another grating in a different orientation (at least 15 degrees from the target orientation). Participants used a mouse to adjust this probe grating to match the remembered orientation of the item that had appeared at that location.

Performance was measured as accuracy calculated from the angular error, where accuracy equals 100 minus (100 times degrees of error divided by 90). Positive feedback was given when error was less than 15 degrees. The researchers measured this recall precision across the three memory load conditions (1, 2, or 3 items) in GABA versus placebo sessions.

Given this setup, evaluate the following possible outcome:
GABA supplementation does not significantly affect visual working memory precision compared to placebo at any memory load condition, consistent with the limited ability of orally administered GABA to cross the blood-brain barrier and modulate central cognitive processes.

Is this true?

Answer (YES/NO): YES